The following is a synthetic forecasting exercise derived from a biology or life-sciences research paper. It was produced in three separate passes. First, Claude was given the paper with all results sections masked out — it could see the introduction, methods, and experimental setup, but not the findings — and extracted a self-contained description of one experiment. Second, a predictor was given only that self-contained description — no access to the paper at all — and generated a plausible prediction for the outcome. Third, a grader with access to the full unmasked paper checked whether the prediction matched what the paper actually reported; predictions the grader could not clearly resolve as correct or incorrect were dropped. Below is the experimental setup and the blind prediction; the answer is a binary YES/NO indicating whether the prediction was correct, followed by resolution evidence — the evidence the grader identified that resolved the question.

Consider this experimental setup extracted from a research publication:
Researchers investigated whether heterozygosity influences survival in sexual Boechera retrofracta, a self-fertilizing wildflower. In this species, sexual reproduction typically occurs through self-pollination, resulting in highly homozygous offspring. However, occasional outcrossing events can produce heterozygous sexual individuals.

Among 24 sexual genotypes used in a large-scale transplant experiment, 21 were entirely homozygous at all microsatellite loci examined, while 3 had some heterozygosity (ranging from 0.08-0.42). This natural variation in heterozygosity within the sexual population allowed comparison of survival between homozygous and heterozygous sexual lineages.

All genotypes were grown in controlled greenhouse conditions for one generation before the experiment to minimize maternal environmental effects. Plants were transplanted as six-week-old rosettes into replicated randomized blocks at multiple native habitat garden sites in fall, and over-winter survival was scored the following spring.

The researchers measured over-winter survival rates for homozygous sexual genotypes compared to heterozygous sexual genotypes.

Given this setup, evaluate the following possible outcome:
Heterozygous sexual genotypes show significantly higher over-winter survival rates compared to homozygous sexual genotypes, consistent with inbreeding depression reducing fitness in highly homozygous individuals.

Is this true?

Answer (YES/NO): YES